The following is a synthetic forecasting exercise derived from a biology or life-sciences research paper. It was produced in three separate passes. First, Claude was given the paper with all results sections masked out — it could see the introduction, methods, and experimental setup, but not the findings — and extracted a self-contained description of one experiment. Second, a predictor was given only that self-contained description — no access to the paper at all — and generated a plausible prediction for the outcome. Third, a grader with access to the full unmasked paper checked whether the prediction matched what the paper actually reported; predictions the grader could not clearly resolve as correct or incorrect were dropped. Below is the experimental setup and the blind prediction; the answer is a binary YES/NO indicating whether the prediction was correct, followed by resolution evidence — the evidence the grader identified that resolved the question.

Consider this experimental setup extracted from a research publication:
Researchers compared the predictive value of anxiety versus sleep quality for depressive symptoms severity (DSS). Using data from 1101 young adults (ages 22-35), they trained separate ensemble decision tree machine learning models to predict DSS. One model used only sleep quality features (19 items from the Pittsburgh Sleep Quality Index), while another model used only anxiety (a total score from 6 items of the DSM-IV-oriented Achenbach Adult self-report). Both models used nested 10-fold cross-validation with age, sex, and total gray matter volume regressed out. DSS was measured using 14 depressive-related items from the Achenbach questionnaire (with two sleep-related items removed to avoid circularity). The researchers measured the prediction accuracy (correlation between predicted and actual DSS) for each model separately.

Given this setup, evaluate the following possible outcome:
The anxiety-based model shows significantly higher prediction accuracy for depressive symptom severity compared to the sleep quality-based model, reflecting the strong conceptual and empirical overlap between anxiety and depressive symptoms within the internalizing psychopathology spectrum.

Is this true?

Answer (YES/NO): YES